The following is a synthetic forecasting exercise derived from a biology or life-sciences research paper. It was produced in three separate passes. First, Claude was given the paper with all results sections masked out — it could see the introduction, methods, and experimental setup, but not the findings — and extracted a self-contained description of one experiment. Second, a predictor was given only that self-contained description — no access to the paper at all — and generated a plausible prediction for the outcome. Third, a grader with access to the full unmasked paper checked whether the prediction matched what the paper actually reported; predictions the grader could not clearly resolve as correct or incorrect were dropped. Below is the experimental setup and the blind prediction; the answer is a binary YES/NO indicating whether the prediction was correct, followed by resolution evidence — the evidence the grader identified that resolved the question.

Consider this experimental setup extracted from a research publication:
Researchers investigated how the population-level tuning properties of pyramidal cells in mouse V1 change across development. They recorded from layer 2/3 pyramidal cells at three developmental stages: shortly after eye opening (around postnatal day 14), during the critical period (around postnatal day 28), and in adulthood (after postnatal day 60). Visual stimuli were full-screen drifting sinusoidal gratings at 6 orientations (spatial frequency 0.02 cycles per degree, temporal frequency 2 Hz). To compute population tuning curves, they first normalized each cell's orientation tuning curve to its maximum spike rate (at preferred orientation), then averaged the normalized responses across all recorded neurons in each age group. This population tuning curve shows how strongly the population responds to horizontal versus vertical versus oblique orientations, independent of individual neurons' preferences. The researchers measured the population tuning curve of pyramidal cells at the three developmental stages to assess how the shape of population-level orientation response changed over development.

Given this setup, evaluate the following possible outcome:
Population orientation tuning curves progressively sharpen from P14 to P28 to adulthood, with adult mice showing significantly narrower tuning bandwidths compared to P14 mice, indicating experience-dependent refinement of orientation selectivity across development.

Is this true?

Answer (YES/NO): NO